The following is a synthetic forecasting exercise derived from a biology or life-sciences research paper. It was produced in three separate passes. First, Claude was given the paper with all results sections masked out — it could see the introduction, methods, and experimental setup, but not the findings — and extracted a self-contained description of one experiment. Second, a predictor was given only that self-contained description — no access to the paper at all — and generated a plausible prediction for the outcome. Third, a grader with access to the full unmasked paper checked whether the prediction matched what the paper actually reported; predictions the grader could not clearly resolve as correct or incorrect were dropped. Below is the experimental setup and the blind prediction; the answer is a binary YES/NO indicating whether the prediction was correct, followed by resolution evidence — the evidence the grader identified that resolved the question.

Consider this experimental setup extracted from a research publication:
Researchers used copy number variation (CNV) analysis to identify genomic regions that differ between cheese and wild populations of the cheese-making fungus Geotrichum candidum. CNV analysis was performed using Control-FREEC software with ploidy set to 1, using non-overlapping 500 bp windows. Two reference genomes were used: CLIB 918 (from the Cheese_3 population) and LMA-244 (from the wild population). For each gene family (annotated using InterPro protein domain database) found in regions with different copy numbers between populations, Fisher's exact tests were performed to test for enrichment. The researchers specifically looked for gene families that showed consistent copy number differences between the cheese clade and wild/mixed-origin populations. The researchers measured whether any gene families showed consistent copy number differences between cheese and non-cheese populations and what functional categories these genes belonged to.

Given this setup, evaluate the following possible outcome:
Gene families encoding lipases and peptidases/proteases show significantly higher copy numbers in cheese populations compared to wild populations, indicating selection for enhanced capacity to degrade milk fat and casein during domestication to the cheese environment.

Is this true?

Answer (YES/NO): NO